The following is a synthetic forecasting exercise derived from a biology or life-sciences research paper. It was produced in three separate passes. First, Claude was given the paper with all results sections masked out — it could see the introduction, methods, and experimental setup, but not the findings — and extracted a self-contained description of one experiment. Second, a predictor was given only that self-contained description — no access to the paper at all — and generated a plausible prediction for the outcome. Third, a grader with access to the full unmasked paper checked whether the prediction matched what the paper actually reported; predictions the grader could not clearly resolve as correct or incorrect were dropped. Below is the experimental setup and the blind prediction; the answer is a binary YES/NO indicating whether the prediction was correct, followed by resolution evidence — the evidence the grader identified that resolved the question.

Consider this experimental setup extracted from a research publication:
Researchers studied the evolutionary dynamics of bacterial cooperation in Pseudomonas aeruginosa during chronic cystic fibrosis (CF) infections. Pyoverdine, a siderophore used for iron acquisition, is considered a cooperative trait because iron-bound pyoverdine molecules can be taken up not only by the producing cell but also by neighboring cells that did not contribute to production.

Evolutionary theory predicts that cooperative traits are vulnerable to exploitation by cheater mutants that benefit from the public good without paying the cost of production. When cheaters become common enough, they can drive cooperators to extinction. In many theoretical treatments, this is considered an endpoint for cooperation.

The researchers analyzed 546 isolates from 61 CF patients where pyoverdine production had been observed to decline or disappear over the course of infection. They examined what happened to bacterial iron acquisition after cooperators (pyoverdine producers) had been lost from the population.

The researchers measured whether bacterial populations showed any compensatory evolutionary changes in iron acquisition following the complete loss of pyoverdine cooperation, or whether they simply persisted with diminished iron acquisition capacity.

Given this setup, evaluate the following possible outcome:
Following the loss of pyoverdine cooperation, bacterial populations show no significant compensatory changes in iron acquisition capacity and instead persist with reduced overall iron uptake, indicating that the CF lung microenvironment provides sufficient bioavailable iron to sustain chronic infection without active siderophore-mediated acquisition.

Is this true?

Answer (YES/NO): NO